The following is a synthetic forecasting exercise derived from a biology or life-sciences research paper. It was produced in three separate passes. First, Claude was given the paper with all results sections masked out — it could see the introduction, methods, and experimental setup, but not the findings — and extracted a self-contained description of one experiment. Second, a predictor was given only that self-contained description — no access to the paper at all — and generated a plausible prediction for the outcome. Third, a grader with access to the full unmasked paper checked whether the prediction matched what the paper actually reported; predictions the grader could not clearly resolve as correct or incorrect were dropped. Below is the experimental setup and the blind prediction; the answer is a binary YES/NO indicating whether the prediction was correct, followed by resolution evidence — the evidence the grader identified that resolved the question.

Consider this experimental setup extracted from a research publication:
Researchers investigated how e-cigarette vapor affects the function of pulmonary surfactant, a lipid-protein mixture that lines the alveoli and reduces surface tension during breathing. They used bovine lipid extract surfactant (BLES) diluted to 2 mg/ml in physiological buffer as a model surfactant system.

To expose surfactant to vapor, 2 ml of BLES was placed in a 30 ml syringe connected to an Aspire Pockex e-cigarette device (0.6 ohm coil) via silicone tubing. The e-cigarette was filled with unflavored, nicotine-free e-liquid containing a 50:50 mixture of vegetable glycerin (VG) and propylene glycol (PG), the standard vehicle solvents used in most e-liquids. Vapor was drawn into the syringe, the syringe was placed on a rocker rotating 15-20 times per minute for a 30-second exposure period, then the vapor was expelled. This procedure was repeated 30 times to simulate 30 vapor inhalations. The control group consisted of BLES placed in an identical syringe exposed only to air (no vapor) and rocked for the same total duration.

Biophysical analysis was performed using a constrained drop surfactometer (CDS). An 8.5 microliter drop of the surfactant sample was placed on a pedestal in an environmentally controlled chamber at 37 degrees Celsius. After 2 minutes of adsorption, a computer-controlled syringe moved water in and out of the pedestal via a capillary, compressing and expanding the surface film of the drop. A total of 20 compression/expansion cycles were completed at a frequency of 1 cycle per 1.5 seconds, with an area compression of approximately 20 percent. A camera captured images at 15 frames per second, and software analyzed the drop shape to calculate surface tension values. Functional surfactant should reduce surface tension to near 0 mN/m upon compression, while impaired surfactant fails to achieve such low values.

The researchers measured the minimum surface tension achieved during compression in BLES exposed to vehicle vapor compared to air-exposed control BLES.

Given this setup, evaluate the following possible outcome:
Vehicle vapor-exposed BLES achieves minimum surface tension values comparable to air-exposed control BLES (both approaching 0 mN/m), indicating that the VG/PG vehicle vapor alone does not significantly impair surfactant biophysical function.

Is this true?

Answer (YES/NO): NO